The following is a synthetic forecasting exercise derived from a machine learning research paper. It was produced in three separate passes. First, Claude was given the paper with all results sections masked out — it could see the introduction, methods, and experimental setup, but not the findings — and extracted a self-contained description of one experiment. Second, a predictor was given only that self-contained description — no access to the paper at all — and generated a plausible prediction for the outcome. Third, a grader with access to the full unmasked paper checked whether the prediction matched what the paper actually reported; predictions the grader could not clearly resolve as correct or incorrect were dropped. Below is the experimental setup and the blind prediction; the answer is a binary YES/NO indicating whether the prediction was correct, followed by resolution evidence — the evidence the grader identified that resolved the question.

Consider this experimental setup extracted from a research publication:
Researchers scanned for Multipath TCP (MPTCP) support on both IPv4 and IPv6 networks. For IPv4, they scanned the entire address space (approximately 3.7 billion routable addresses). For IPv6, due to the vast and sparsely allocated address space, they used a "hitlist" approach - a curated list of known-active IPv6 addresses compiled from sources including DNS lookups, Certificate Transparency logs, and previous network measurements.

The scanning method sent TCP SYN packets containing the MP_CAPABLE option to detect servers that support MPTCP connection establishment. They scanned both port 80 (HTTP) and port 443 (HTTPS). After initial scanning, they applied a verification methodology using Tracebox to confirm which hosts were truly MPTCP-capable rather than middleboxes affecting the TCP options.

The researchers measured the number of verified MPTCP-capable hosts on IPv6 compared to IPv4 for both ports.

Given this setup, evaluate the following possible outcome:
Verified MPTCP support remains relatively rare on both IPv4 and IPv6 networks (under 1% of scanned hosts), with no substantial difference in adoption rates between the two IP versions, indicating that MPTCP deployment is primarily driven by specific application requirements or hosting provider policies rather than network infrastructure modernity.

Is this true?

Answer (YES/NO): NO